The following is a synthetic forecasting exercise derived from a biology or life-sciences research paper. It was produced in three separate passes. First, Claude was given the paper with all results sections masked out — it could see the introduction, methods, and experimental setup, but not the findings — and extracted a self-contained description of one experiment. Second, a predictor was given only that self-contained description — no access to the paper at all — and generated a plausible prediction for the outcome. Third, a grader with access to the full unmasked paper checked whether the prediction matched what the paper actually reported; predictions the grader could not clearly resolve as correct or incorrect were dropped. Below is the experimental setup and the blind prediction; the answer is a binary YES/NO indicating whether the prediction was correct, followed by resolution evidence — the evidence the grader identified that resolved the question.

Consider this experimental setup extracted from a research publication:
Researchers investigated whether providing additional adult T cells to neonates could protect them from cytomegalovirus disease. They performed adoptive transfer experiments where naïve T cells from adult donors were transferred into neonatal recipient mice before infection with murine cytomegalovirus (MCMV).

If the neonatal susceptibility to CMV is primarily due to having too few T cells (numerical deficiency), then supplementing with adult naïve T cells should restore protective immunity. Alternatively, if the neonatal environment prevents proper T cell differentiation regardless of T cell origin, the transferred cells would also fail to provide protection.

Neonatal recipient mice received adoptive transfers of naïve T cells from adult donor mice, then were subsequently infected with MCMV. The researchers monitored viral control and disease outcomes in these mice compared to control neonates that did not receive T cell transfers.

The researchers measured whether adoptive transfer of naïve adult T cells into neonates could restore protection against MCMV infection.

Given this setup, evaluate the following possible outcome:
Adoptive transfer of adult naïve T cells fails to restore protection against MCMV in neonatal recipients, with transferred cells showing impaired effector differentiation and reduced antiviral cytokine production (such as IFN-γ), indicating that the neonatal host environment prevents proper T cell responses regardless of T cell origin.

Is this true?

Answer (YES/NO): NO